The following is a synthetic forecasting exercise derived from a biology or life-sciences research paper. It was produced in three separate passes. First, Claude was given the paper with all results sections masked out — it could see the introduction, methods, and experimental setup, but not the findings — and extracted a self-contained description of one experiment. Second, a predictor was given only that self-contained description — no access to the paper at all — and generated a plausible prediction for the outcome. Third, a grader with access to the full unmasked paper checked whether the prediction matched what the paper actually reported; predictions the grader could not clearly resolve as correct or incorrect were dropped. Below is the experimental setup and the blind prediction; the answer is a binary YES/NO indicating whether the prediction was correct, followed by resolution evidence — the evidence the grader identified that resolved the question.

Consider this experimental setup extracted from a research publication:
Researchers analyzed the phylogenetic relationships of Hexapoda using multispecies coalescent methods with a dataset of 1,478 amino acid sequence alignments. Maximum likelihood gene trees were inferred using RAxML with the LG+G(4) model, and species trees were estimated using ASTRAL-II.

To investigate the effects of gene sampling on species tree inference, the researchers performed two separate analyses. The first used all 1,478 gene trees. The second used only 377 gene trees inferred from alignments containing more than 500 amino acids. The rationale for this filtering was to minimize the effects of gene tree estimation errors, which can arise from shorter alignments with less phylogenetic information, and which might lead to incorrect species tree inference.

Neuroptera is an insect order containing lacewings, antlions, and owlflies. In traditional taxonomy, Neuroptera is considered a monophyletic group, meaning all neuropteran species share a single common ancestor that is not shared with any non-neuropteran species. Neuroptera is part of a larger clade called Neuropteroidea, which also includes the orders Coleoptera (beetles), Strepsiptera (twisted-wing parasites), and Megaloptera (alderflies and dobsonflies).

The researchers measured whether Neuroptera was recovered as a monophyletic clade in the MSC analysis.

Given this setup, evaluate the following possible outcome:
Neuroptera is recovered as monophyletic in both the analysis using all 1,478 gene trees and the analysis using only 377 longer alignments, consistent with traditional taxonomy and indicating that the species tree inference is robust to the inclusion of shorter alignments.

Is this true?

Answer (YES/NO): NO